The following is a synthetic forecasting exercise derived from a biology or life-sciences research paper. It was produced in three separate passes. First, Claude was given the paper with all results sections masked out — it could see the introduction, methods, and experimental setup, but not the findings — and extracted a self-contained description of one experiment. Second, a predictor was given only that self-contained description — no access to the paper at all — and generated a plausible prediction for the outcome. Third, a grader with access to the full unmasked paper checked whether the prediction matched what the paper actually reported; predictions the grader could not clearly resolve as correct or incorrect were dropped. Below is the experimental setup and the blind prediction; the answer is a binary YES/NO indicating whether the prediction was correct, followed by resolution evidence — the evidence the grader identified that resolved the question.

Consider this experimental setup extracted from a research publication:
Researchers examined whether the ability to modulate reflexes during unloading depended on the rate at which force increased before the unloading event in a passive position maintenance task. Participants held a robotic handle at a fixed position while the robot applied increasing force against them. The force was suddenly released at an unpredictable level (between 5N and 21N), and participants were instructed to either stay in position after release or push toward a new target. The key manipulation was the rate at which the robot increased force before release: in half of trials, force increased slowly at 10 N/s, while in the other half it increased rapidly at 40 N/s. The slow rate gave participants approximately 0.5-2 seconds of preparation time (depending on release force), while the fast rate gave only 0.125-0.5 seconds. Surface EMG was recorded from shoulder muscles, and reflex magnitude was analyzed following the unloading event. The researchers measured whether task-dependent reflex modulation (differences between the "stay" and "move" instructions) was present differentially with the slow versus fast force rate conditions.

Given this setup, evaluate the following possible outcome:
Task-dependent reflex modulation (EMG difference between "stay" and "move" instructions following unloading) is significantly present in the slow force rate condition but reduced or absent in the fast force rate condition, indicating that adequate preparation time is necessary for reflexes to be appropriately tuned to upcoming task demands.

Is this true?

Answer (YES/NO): NO